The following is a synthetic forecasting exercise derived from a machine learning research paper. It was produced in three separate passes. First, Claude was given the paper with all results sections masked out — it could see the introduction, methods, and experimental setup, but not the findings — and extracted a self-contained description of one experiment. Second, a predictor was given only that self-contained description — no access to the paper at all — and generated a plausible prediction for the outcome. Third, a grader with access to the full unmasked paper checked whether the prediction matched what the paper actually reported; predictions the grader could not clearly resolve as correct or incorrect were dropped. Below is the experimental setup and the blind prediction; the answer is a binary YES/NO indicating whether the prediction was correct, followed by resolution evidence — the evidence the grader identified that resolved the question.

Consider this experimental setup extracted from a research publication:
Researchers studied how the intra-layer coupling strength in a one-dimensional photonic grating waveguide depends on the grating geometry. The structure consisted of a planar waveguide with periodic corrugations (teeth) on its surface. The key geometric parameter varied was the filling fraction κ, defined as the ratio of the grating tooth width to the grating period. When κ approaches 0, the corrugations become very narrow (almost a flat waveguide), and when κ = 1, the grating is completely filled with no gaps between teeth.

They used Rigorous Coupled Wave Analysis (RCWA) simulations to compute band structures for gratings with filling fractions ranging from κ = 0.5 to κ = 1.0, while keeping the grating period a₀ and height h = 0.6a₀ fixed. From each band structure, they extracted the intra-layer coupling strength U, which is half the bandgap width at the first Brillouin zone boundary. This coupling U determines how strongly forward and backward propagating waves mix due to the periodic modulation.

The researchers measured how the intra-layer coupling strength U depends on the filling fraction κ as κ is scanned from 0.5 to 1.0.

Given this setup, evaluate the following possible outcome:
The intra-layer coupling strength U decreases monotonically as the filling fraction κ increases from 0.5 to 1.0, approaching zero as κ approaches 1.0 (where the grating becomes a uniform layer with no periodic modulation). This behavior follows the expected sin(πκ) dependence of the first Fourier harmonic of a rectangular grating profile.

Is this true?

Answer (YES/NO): NO